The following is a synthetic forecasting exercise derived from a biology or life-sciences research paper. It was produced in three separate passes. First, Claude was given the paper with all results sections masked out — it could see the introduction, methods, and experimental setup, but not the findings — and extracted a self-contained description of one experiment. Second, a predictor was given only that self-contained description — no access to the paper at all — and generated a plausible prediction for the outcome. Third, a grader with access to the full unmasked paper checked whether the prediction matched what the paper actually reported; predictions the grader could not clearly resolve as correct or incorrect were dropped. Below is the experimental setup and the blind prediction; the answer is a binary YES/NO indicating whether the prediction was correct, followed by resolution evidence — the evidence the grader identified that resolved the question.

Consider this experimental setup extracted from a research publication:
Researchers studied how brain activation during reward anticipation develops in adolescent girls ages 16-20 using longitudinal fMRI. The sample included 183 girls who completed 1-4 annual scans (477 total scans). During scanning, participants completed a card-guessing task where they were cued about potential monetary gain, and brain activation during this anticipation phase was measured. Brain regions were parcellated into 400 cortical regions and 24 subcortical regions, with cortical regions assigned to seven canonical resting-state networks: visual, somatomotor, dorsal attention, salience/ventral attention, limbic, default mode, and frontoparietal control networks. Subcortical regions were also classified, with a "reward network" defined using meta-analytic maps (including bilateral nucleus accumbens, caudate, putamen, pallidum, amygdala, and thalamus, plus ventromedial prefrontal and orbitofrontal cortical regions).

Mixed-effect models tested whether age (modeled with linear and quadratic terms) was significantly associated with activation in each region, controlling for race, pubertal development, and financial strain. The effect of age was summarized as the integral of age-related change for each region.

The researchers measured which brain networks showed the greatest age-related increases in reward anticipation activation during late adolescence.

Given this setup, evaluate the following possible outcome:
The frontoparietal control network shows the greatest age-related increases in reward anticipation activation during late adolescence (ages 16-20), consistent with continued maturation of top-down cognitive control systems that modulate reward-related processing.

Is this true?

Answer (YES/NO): NO